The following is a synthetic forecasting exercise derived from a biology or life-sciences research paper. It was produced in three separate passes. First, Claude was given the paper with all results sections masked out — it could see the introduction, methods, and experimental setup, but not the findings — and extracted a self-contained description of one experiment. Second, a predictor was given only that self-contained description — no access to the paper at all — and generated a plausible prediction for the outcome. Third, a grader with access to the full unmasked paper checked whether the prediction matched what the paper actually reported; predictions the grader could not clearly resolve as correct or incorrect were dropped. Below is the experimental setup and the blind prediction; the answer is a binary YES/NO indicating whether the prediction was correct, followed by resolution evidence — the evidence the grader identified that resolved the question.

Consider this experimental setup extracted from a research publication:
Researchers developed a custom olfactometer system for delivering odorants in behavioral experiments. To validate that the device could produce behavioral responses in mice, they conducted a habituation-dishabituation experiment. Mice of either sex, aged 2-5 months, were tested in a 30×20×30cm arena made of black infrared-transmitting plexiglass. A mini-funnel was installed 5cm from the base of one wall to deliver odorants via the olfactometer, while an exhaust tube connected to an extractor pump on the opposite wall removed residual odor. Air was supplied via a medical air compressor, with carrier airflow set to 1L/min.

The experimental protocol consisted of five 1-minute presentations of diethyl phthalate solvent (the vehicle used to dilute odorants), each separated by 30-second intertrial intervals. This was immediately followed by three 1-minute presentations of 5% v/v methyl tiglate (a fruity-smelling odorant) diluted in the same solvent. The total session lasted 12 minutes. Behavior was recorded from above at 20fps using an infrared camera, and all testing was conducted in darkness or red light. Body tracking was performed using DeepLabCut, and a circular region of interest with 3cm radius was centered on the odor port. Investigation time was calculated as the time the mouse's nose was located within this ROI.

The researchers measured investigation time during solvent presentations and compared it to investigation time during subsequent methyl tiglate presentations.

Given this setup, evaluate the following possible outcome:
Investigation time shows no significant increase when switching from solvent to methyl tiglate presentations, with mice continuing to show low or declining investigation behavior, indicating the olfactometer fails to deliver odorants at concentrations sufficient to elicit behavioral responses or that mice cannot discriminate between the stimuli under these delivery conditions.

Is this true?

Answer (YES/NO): NO